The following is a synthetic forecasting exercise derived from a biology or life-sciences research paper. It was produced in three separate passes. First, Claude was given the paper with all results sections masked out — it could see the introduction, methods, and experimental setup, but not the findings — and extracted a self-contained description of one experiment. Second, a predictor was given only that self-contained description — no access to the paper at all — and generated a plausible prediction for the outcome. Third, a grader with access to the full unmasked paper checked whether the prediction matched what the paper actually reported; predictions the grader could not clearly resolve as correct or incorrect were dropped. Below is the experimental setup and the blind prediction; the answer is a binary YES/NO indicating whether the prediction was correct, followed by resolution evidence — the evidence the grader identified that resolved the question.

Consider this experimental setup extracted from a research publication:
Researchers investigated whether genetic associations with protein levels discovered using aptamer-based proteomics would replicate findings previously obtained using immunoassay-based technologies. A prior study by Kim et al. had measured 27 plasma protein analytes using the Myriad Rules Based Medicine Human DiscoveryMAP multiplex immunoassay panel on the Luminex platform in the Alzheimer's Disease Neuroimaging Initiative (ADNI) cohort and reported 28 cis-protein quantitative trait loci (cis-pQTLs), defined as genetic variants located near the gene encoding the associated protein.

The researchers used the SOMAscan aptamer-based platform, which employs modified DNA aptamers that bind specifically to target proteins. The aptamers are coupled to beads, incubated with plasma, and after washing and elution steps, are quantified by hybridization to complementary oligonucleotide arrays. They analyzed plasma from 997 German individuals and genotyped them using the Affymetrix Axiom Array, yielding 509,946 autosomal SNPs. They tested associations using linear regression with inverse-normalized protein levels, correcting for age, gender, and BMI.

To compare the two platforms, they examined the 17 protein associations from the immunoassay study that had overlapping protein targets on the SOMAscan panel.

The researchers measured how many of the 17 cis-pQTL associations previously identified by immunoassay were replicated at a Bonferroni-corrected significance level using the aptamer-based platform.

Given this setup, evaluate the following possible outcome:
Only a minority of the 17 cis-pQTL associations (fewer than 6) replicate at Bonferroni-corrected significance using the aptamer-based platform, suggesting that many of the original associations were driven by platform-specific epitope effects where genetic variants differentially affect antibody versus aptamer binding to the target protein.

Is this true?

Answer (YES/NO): NO